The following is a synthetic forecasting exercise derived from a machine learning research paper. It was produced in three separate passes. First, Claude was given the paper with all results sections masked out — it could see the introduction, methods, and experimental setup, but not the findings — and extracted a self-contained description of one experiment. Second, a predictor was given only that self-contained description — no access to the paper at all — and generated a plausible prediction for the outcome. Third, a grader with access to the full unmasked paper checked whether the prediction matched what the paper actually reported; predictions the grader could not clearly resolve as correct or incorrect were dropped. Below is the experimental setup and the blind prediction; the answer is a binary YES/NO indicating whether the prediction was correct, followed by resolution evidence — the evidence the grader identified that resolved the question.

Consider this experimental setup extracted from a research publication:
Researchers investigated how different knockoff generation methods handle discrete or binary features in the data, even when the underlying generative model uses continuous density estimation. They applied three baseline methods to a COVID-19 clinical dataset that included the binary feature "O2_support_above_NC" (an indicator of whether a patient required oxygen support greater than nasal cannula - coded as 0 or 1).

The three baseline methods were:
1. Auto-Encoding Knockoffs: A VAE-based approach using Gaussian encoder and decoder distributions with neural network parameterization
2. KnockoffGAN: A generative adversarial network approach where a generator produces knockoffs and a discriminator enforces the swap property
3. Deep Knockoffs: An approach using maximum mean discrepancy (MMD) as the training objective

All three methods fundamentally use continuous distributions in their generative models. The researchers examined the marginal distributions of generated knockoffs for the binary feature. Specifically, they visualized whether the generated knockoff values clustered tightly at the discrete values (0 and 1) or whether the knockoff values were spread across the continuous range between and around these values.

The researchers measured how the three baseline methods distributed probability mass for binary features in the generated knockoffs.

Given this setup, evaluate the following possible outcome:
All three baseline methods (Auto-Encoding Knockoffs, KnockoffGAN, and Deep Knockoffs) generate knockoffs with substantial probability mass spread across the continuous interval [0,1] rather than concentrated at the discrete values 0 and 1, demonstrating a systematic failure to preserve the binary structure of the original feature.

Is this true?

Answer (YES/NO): YES